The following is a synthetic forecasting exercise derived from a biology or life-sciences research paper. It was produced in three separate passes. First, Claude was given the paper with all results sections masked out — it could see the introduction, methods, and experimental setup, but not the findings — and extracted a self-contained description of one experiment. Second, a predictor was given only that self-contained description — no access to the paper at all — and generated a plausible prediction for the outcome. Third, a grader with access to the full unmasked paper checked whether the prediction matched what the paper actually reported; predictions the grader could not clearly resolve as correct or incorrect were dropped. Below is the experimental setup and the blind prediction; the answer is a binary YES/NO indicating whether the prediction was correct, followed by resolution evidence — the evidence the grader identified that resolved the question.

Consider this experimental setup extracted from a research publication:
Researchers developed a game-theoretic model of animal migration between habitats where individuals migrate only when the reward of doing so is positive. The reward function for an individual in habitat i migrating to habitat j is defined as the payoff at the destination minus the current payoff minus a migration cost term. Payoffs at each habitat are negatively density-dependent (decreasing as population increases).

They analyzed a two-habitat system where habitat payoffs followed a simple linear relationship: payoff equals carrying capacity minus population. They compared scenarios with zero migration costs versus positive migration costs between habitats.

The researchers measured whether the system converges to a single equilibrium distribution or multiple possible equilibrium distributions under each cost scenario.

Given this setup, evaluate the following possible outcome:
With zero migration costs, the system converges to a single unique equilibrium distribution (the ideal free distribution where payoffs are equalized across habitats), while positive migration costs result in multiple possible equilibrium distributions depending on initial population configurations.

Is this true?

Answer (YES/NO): YES